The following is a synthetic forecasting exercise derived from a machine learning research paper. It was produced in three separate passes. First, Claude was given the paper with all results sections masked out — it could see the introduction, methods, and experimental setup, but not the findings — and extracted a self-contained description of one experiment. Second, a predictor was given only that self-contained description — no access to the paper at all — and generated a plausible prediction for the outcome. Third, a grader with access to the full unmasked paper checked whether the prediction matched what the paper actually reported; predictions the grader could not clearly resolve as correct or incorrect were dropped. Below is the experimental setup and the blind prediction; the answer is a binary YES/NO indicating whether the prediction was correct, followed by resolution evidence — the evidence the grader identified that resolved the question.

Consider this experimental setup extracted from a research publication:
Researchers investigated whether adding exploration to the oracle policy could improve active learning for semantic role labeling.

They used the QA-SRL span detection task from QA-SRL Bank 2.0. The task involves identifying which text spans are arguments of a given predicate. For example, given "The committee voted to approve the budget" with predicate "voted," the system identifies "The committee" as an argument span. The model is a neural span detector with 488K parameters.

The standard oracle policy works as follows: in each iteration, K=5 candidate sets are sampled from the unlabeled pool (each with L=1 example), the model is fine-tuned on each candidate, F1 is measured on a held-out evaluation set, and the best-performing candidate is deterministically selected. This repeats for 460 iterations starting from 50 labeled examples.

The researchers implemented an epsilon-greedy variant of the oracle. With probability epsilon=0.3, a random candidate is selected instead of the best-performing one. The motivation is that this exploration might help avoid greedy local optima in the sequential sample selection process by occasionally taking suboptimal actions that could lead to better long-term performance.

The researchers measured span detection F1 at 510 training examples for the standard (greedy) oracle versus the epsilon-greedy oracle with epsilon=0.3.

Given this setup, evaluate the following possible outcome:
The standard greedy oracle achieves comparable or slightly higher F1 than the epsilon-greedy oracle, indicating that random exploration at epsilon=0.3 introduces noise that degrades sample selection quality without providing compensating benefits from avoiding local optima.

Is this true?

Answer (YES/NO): YES